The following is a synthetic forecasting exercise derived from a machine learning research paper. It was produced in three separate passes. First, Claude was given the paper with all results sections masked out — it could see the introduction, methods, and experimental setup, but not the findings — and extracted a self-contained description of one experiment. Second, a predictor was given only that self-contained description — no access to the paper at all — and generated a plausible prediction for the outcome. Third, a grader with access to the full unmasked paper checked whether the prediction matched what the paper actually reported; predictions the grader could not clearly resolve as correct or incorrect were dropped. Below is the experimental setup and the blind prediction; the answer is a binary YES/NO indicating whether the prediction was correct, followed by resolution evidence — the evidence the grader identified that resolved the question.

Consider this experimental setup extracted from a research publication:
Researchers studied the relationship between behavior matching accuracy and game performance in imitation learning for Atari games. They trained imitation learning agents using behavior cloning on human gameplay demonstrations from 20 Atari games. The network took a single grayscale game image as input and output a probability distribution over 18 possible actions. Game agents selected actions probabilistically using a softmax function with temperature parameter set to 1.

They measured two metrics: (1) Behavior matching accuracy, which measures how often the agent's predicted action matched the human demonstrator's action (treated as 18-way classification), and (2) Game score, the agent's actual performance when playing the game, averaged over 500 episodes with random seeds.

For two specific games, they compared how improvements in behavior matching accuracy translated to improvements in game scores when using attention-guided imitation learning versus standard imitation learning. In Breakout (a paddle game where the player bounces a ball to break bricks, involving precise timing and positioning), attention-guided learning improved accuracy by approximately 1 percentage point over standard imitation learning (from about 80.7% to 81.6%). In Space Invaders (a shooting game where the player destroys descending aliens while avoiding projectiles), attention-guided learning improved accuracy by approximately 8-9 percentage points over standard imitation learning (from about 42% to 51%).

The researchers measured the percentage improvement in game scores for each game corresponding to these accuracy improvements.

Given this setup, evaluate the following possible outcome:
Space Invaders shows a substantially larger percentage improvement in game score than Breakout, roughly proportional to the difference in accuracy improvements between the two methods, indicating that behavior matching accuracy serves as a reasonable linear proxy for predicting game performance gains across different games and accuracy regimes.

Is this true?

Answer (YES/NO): NO